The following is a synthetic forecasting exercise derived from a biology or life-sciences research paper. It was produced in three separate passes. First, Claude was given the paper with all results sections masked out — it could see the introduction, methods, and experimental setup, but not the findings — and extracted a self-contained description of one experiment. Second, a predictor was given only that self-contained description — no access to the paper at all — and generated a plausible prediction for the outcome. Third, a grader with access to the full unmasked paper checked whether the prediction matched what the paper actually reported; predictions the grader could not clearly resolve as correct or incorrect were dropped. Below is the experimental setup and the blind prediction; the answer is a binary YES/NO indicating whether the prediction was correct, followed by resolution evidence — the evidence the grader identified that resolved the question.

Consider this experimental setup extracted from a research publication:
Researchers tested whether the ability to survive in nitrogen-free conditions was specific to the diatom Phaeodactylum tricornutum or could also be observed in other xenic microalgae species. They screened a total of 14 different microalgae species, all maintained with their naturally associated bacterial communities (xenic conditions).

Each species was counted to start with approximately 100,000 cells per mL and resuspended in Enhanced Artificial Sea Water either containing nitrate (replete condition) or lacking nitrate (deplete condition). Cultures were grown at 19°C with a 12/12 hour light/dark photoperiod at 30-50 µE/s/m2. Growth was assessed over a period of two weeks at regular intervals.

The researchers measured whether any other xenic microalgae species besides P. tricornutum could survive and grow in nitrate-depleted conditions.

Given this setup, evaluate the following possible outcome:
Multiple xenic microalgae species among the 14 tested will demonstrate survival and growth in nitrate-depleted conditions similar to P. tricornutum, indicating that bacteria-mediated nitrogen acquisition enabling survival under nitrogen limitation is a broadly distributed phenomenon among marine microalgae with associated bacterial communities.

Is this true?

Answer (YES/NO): YES